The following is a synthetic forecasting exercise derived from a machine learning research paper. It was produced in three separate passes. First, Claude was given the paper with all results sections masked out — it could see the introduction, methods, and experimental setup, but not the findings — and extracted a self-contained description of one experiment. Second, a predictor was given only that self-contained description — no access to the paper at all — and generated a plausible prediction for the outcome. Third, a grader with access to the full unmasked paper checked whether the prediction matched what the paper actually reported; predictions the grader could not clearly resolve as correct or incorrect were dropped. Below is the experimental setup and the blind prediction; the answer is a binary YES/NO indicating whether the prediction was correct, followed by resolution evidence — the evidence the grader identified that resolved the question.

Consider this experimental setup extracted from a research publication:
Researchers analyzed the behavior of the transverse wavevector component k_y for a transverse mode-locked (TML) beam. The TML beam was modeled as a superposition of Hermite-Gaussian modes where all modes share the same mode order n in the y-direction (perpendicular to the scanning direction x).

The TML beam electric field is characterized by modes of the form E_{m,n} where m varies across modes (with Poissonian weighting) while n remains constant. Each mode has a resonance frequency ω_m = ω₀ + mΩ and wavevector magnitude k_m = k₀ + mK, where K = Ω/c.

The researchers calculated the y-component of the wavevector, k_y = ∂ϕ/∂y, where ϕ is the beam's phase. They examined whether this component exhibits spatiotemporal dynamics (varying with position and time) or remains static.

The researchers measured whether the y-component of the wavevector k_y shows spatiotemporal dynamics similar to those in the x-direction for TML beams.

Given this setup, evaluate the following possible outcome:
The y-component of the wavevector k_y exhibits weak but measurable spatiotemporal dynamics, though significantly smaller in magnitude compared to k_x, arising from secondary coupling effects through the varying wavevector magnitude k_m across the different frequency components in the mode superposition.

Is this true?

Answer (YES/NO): NO